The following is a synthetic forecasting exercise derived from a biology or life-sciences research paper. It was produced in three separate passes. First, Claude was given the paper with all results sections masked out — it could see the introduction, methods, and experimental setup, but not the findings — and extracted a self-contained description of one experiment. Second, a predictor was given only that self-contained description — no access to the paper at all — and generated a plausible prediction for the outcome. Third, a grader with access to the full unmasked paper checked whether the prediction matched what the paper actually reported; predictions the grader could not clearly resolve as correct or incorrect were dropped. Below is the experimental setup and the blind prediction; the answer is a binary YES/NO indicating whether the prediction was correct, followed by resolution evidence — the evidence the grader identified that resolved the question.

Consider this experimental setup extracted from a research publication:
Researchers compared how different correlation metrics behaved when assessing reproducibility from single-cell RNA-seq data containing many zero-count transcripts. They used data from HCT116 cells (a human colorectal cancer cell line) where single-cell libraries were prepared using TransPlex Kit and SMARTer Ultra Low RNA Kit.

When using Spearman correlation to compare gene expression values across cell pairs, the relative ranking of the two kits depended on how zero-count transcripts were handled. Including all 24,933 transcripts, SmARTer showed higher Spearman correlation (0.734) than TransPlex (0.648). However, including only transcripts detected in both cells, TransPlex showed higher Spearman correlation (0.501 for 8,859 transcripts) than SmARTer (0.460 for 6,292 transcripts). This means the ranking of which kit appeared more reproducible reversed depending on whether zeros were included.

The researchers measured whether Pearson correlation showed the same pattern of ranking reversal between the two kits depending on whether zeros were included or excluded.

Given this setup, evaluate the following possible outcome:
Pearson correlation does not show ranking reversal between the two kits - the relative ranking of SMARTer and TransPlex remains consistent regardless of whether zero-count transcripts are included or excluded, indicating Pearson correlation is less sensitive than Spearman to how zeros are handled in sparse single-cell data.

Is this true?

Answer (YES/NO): YES